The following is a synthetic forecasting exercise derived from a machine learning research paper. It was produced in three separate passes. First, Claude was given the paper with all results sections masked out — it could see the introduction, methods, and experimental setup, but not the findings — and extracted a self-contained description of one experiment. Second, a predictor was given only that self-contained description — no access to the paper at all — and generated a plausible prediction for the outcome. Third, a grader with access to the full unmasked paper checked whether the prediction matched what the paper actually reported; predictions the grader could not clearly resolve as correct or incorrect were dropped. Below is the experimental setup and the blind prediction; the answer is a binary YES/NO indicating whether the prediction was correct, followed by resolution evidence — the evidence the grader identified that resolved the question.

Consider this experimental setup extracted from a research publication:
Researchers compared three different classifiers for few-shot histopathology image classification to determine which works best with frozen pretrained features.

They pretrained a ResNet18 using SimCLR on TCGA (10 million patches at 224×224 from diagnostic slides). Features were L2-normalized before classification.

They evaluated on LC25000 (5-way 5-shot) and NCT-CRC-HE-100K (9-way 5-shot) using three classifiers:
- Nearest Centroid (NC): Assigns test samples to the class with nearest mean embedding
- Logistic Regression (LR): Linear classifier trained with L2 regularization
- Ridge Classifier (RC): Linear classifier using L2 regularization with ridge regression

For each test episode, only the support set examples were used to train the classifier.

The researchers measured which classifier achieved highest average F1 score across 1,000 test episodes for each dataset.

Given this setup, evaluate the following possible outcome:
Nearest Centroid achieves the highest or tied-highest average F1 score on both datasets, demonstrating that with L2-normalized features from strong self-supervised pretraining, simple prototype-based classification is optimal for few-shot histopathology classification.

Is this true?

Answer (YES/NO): NO